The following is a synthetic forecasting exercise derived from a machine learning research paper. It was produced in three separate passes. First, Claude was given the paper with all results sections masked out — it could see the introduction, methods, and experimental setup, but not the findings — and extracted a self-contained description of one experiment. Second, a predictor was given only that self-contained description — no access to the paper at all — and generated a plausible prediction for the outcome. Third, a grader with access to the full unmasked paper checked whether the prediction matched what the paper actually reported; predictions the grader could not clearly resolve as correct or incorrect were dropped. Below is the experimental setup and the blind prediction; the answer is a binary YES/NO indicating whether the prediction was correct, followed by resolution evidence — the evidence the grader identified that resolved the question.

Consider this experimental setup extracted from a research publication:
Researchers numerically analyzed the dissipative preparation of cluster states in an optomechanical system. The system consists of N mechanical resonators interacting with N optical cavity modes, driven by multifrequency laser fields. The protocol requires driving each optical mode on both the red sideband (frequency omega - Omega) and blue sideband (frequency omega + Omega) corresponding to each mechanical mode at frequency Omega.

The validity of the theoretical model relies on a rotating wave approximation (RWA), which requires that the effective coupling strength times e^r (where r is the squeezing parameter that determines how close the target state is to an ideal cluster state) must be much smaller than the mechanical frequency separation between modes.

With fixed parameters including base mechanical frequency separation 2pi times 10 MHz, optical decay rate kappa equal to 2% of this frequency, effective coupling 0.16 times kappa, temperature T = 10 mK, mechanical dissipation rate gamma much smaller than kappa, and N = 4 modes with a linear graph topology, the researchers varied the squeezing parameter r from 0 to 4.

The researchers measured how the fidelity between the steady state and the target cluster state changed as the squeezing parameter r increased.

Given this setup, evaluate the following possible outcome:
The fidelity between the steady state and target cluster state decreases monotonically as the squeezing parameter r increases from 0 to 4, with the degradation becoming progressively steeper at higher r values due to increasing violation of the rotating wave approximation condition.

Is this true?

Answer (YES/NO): NO